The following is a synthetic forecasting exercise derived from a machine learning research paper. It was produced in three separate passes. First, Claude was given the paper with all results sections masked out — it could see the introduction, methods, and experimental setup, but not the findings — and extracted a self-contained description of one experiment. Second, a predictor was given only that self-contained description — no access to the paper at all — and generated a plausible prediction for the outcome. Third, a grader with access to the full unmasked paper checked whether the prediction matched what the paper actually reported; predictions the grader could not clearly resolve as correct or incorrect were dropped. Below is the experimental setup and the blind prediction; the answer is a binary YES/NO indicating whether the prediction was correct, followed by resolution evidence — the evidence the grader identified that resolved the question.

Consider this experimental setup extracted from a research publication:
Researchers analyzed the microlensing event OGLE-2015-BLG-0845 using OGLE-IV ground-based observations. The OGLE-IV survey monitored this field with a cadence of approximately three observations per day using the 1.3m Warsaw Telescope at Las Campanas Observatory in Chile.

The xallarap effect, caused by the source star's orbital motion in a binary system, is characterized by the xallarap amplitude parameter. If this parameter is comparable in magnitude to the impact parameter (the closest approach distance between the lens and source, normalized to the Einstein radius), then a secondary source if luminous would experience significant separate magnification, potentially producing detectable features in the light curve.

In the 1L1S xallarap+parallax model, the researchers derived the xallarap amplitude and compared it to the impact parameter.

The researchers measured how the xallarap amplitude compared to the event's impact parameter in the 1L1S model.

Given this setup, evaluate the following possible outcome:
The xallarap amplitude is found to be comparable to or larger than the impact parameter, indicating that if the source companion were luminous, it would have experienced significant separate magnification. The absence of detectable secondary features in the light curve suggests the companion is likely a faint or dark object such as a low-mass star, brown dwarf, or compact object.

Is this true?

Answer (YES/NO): NO